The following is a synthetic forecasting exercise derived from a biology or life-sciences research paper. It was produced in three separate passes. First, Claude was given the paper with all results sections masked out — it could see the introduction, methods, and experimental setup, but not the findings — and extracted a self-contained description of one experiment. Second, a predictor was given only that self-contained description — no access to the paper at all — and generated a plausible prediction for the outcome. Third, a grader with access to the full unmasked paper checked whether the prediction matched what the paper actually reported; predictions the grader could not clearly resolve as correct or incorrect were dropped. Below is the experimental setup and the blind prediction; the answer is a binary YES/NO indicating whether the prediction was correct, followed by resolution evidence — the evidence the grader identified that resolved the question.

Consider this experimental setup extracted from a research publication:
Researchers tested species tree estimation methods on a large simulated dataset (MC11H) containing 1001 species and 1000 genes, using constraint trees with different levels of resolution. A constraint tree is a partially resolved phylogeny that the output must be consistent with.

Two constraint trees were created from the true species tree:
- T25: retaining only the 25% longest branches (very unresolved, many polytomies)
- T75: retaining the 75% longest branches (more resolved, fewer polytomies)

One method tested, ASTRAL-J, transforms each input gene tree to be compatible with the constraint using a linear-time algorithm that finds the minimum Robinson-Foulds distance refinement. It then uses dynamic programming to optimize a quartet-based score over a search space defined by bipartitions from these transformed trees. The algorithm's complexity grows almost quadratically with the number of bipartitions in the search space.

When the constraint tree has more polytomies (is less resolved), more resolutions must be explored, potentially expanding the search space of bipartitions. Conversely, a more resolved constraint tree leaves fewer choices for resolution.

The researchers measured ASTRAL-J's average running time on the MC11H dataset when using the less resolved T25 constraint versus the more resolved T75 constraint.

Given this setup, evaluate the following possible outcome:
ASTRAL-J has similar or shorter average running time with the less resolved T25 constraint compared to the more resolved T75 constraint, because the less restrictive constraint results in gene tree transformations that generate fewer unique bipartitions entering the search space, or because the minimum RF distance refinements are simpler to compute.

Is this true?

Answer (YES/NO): NO